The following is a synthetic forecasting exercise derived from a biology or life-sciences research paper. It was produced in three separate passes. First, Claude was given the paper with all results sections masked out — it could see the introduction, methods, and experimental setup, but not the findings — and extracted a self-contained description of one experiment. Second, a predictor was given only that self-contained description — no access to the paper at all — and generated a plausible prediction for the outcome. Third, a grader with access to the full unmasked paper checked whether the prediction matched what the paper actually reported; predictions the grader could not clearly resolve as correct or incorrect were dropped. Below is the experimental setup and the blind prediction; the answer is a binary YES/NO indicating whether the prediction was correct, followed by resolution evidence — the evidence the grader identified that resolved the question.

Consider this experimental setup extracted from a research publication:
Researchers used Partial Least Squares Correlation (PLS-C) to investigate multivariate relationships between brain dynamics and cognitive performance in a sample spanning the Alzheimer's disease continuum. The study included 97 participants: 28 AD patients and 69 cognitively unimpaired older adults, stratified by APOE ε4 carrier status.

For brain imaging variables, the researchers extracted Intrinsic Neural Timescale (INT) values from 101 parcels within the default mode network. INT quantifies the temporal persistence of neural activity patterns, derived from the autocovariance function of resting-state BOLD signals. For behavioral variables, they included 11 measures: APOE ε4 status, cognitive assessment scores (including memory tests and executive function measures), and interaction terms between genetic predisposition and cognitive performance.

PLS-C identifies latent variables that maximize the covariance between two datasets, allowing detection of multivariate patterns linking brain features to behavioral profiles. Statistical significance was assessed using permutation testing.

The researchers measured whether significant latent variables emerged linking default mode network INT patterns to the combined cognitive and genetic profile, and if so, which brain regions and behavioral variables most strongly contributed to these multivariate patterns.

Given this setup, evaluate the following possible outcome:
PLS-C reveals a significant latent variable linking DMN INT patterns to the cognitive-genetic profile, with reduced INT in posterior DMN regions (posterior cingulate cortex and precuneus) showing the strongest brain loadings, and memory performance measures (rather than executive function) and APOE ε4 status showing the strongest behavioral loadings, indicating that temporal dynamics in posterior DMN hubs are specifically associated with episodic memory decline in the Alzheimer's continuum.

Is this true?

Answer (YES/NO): NO